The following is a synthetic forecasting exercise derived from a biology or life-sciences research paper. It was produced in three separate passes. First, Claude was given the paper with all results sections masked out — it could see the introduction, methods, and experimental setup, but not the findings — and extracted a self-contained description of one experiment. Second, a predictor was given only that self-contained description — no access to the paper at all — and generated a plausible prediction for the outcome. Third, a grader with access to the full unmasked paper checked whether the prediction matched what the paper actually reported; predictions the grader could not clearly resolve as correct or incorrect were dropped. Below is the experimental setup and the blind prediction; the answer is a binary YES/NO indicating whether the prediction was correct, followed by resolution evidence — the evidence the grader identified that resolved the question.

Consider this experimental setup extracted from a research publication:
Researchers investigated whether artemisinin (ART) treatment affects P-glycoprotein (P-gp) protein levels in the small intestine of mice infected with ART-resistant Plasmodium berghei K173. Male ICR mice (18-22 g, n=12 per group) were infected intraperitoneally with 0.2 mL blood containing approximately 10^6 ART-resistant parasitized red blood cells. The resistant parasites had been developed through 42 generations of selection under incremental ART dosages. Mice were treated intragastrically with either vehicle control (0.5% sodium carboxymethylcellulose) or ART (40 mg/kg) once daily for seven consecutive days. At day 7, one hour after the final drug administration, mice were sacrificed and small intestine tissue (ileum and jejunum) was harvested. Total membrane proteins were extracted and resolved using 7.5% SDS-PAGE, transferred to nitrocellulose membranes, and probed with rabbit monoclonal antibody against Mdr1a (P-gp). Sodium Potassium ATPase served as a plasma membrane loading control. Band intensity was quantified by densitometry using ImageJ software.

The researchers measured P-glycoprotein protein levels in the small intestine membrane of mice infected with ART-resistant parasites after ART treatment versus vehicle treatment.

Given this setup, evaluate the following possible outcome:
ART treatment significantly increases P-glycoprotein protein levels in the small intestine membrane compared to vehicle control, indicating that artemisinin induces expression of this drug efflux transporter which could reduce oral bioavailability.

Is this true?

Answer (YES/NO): YES